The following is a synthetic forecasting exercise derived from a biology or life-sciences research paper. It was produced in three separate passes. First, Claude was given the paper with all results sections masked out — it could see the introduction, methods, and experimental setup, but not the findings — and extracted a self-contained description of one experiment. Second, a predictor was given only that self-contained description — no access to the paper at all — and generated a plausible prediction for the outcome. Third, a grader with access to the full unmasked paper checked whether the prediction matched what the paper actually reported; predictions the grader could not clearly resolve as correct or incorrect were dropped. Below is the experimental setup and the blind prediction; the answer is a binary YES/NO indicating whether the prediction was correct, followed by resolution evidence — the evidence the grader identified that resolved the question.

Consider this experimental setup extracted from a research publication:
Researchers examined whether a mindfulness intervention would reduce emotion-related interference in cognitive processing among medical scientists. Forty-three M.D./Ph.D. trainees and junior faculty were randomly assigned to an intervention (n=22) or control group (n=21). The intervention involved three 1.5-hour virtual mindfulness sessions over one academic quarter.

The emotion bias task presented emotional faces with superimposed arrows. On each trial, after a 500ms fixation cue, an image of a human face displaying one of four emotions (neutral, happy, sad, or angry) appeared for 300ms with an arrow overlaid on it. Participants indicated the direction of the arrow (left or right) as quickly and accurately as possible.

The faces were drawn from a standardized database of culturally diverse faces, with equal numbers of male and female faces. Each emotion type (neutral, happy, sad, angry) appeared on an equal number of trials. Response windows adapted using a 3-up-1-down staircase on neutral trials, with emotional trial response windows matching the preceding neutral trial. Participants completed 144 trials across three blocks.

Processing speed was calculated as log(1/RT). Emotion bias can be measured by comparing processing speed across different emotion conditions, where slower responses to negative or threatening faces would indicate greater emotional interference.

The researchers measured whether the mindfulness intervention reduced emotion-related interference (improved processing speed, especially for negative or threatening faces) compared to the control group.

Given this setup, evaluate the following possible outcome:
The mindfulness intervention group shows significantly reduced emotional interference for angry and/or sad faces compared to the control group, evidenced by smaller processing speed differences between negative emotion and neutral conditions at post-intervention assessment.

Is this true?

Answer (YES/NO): NO